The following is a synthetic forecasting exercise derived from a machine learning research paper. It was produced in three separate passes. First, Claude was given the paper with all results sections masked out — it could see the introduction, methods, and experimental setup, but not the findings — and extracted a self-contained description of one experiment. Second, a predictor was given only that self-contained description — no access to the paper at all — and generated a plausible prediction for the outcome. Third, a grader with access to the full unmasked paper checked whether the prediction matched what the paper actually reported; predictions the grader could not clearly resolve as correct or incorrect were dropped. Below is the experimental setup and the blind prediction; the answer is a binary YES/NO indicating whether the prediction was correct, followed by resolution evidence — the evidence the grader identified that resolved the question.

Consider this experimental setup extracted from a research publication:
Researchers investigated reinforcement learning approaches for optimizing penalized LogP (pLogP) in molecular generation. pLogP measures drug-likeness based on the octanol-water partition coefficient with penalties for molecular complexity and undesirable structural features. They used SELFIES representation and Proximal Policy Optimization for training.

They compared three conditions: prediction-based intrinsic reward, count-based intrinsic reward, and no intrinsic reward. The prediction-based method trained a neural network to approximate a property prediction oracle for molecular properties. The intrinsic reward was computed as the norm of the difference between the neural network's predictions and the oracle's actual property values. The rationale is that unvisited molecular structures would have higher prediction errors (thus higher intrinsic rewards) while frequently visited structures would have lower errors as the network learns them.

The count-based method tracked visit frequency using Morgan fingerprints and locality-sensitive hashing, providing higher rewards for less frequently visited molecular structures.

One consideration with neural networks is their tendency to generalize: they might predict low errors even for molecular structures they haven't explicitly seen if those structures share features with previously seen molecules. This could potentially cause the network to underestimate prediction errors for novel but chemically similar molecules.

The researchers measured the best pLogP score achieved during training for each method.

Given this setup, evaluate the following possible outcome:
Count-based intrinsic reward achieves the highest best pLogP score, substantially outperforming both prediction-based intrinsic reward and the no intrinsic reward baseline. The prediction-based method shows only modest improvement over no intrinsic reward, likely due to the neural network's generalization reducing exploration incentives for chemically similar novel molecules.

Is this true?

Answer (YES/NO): NO